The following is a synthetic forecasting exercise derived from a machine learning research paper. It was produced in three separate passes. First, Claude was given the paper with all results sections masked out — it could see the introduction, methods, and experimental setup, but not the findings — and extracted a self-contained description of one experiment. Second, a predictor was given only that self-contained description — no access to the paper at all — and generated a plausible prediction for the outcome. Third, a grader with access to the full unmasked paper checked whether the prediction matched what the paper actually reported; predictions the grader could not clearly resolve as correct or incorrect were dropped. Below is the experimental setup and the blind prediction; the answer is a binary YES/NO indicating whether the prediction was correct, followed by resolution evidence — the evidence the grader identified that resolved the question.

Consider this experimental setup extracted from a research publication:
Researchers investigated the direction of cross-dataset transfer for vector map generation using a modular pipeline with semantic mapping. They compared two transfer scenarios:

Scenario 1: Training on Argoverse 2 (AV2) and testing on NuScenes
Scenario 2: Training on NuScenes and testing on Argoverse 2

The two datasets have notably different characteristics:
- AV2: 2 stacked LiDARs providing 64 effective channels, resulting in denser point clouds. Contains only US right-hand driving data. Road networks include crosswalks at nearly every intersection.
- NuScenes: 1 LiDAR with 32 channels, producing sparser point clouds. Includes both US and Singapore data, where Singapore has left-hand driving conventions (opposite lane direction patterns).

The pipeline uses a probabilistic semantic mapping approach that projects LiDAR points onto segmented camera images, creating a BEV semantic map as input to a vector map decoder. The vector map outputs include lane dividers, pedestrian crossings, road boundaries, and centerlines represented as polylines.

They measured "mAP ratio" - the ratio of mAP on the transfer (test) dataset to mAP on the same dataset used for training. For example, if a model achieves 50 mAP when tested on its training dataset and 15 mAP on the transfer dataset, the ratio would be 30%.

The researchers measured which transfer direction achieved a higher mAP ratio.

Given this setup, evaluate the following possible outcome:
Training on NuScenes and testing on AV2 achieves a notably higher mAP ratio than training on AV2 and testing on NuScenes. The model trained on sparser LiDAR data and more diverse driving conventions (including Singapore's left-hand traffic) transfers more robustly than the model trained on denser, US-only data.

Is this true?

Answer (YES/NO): YES